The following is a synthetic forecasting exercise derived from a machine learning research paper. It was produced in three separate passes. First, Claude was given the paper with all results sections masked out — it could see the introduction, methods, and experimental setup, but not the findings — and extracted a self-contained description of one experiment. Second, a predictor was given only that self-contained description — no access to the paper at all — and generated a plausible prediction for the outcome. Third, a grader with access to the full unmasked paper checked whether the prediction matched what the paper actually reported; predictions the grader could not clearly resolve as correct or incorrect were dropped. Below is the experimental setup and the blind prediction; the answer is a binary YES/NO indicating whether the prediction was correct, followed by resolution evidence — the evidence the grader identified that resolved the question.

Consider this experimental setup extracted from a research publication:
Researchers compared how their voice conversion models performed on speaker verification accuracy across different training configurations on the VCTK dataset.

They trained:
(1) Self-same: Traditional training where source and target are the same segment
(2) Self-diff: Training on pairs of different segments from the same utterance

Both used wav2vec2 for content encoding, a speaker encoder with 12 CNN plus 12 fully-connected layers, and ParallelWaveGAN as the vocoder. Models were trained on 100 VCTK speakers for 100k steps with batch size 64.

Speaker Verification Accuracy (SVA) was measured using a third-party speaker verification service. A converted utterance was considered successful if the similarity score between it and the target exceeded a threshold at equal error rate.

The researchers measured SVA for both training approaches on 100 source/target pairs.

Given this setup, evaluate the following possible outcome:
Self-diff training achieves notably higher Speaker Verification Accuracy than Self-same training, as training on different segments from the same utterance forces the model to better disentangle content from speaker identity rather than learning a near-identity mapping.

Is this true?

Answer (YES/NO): NO